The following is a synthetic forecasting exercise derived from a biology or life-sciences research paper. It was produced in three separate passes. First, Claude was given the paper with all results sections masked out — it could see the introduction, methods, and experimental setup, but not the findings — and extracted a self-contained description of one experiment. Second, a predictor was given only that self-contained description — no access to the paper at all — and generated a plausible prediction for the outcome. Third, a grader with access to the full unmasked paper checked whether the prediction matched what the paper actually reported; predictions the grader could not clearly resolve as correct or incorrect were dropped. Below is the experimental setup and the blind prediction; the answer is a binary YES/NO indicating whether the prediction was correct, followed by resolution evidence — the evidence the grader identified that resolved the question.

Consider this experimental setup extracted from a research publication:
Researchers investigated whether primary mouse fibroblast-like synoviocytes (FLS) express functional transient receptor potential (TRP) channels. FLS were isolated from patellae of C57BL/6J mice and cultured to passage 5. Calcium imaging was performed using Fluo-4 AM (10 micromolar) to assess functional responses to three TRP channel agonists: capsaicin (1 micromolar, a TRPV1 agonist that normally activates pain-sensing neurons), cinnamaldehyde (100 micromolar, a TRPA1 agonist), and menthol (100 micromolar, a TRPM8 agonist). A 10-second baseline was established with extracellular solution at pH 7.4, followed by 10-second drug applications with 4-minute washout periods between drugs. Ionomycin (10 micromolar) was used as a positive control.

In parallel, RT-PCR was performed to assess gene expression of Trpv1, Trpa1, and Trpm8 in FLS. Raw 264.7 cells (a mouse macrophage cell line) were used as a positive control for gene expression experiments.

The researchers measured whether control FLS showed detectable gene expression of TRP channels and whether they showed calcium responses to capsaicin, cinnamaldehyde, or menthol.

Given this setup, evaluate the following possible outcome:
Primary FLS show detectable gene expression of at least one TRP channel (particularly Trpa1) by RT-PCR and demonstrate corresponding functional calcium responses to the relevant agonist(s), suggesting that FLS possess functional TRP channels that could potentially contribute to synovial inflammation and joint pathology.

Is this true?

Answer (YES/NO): NO